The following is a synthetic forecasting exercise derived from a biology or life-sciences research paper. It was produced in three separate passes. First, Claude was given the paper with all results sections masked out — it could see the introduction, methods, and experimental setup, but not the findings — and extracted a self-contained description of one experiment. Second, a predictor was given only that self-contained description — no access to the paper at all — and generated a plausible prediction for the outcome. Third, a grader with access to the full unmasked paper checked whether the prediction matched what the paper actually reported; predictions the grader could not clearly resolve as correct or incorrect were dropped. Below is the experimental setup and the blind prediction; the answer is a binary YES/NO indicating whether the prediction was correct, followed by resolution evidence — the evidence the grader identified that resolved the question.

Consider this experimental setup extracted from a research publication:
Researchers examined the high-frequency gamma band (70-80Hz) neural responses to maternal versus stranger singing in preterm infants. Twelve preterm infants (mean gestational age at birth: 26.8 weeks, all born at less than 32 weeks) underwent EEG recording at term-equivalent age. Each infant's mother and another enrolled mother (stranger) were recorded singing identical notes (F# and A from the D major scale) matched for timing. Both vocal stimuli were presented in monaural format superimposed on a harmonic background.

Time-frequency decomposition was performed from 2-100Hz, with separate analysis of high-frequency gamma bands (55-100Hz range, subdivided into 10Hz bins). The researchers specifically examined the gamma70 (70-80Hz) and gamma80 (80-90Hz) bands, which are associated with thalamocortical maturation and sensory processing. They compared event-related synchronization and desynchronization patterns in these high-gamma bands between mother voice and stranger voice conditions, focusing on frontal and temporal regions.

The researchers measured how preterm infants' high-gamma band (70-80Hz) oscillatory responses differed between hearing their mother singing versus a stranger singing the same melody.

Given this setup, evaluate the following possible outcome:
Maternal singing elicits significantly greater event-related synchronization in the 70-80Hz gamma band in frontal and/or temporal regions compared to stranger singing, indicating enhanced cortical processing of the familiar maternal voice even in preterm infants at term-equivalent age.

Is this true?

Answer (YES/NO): NO